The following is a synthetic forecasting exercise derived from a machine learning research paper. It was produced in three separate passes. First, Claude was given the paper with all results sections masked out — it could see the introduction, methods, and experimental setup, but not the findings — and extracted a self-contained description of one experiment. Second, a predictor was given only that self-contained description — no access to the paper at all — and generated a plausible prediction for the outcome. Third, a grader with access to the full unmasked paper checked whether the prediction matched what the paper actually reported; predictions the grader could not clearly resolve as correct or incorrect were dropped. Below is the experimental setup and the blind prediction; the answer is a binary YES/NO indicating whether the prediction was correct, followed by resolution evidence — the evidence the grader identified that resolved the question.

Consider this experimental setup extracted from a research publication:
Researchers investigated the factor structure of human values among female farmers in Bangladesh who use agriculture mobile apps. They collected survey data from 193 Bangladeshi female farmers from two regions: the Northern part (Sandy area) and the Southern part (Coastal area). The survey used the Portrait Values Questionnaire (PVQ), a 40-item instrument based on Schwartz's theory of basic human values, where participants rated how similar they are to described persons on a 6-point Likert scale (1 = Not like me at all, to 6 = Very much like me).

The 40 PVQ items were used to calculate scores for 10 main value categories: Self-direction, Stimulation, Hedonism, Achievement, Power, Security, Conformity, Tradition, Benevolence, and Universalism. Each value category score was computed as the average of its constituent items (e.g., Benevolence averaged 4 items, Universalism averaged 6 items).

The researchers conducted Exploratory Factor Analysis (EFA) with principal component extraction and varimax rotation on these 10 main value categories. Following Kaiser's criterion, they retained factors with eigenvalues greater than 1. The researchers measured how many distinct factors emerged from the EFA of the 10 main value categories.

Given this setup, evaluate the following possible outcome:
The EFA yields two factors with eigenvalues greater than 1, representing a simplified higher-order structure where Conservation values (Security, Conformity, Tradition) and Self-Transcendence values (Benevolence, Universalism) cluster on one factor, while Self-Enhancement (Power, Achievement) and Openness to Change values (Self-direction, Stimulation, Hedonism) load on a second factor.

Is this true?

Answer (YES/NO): NO